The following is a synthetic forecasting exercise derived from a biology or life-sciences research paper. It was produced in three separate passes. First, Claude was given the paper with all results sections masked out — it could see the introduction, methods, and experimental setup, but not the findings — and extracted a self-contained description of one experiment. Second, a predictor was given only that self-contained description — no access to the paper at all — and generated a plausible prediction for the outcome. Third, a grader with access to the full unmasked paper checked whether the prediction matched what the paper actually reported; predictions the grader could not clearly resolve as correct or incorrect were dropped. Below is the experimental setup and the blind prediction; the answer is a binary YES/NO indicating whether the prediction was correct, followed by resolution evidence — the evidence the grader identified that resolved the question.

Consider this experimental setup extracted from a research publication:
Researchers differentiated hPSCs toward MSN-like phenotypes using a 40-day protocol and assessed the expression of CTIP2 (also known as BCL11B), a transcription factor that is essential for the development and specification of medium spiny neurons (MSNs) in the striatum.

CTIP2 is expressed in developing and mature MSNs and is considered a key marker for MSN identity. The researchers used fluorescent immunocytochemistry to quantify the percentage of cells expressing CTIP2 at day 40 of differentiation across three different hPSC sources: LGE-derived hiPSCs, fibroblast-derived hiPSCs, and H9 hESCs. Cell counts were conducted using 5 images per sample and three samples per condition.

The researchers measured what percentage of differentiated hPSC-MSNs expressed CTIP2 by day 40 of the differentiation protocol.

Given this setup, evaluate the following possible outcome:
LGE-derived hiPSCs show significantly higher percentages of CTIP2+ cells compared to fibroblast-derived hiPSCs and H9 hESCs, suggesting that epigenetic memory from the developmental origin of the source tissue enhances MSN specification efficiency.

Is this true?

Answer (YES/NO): NO